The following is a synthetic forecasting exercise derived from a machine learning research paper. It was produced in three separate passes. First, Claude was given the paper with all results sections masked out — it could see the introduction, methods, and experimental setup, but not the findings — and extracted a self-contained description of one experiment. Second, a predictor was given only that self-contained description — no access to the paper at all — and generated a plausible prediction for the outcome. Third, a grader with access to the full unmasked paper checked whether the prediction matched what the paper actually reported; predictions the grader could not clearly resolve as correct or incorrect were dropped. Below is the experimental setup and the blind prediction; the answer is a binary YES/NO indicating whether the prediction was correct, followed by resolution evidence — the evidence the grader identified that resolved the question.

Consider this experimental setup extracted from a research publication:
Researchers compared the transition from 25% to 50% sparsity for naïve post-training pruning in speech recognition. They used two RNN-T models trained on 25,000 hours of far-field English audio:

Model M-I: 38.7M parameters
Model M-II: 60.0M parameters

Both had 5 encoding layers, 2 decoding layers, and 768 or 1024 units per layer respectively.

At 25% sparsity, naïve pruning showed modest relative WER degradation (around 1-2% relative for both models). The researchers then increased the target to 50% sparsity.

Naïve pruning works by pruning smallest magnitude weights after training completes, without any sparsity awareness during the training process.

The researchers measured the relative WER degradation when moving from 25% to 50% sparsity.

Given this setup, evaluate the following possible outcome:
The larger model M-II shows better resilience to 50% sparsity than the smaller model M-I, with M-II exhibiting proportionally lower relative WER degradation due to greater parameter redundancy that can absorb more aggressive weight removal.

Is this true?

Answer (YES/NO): YES